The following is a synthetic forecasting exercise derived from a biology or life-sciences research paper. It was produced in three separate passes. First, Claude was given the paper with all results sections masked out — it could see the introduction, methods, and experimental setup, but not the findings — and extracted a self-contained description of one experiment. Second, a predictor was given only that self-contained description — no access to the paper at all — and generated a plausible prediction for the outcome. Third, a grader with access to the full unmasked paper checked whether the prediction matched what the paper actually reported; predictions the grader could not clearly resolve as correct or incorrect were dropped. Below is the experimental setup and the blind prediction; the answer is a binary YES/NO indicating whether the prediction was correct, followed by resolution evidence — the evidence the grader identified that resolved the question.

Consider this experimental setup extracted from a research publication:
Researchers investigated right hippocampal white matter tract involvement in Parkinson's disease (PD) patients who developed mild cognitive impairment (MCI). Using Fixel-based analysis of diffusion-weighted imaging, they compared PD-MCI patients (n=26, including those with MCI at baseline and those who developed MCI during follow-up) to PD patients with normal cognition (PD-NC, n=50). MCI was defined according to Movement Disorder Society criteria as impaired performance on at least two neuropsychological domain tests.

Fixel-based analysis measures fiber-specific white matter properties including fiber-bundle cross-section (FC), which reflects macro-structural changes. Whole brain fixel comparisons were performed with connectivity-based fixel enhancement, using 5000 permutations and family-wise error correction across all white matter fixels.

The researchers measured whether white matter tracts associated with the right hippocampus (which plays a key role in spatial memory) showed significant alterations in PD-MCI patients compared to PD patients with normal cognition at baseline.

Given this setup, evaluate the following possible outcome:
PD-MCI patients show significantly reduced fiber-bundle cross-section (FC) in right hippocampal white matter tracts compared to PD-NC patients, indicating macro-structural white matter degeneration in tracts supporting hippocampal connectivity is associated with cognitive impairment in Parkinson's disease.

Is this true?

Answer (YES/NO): YES